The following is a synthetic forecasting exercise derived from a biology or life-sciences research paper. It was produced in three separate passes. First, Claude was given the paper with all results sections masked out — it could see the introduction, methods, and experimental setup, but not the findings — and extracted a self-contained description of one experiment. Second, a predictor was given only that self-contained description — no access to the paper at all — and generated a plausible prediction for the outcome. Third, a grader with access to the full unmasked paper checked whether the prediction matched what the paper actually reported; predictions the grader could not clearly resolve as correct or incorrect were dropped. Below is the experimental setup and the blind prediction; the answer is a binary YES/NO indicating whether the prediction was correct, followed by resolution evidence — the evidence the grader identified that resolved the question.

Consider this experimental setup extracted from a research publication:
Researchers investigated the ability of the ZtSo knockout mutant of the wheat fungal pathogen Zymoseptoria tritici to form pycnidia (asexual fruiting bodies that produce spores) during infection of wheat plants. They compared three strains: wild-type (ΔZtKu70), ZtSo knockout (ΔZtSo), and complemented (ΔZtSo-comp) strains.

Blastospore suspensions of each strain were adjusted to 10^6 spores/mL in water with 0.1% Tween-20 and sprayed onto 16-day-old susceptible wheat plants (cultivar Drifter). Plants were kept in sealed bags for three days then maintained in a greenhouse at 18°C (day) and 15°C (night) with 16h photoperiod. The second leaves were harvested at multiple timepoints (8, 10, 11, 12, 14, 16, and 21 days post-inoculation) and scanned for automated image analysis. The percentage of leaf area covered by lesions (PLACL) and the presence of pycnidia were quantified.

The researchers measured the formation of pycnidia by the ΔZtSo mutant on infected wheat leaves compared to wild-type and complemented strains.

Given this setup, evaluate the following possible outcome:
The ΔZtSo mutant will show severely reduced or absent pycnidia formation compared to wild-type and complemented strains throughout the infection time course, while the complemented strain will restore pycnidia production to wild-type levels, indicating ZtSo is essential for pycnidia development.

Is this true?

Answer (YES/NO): YES